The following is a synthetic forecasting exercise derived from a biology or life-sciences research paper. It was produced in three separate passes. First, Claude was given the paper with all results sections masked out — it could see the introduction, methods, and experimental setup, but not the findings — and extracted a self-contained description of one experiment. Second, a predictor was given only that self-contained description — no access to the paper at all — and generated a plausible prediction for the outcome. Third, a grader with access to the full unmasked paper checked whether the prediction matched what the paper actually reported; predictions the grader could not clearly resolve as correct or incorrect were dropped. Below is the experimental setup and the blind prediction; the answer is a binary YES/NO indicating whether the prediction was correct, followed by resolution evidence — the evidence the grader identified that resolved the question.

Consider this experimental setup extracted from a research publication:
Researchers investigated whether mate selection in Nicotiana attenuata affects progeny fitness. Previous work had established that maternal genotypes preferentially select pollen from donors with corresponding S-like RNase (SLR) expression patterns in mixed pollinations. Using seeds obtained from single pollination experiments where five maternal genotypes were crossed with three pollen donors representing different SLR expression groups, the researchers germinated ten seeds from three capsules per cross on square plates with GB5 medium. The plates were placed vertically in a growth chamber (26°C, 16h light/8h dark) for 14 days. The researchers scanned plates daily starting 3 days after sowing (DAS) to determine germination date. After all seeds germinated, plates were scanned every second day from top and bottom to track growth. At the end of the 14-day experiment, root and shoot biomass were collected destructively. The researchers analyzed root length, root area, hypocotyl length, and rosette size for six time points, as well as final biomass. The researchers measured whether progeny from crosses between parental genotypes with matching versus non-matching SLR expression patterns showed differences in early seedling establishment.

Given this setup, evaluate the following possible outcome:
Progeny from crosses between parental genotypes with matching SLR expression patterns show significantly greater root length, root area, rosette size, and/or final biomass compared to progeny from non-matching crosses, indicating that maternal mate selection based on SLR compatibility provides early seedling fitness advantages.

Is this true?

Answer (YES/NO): NO